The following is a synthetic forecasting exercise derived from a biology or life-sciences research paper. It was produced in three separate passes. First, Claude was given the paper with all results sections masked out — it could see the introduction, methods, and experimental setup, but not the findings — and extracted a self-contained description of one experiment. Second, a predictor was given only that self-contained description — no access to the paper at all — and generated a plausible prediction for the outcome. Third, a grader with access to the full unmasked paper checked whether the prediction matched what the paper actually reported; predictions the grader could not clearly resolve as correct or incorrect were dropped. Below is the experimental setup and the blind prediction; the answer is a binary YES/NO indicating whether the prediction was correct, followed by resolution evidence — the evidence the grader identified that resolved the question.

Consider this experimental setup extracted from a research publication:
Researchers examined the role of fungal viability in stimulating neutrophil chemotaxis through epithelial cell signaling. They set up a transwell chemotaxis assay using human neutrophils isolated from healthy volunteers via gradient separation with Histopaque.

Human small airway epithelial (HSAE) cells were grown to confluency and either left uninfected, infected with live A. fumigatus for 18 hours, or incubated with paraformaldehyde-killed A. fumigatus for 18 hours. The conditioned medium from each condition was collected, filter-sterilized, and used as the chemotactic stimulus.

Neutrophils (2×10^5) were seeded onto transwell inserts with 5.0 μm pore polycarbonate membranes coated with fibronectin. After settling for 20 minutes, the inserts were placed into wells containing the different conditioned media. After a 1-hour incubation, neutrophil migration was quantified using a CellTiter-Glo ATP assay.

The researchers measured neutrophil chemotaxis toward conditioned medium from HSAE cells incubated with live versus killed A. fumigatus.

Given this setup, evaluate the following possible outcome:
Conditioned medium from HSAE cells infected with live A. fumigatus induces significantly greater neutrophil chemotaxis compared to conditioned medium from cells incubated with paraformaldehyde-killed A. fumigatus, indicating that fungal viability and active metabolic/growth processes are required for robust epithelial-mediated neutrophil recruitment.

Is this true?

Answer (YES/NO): YES